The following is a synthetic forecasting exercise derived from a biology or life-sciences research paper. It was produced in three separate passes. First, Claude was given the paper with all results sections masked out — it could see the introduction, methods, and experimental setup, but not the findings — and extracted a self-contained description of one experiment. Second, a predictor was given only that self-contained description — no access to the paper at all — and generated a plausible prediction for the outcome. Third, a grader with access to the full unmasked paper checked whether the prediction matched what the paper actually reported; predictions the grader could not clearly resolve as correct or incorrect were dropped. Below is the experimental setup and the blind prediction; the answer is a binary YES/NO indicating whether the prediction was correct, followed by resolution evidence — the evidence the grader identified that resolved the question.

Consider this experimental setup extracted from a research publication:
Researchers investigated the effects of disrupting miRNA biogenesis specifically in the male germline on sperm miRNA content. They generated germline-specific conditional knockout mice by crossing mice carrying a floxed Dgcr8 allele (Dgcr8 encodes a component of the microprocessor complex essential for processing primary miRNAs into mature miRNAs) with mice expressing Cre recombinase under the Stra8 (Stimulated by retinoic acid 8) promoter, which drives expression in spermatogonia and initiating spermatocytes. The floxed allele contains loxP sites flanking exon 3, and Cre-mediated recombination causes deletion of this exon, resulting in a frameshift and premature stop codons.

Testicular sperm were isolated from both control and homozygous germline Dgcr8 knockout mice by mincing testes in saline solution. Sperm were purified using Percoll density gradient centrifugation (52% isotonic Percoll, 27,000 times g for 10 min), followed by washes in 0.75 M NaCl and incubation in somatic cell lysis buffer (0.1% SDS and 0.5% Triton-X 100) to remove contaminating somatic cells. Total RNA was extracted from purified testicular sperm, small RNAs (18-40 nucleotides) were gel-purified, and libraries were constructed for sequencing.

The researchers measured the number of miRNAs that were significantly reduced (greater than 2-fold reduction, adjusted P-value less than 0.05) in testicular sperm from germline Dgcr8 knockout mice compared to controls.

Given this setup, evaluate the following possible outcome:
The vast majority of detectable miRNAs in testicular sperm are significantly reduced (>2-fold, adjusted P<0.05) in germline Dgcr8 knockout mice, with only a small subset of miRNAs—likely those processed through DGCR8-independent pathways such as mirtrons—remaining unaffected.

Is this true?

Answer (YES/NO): NO